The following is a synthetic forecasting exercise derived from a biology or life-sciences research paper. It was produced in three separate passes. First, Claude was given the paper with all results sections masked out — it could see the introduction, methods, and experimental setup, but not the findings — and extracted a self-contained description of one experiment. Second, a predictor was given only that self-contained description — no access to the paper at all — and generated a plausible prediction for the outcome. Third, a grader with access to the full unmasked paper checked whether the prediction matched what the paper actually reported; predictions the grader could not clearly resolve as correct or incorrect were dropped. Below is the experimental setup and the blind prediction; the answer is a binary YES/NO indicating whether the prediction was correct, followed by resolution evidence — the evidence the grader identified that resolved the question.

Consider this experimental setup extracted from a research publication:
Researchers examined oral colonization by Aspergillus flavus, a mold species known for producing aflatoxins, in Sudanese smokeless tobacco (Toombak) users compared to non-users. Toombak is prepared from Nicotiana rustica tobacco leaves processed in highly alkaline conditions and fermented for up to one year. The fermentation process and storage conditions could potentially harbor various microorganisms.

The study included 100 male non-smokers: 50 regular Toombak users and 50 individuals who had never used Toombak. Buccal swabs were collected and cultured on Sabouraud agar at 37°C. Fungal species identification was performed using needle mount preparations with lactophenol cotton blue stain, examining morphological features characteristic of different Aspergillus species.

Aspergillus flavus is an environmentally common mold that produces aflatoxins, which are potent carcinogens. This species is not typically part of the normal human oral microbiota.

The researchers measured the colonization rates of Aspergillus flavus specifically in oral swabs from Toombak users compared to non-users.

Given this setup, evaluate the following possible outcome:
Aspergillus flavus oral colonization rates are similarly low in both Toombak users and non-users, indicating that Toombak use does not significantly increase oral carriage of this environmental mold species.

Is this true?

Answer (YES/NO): NO